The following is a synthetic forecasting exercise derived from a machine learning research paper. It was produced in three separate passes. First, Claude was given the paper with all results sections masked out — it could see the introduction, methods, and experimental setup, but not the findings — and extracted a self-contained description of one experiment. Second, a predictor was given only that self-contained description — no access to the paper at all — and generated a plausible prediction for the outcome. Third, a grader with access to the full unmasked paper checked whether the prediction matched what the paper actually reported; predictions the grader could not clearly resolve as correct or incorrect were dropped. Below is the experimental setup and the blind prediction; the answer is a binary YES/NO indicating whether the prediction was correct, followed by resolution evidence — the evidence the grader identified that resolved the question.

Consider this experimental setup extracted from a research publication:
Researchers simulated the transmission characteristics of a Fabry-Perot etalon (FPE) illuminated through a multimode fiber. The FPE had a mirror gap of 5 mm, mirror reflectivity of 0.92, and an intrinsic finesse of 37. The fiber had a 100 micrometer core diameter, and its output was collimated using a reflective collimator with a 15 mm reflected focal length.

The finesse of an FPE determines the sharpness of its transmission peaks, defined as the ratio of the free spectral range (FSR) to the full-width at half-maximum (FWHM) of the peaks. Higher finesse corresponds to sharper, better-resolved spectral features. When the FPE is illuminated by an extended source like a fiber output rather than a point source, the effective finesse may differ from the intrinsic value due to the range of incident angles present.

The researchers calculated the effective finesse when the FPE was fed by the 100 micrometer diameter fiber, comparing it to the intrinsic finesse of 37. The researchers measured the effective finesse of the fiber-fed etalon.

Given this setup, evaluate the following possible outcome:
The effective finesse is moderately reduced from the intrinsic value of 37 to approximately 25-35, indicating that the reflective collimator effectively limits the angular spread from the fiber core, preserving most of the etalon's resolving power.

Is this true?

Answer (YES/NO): NO